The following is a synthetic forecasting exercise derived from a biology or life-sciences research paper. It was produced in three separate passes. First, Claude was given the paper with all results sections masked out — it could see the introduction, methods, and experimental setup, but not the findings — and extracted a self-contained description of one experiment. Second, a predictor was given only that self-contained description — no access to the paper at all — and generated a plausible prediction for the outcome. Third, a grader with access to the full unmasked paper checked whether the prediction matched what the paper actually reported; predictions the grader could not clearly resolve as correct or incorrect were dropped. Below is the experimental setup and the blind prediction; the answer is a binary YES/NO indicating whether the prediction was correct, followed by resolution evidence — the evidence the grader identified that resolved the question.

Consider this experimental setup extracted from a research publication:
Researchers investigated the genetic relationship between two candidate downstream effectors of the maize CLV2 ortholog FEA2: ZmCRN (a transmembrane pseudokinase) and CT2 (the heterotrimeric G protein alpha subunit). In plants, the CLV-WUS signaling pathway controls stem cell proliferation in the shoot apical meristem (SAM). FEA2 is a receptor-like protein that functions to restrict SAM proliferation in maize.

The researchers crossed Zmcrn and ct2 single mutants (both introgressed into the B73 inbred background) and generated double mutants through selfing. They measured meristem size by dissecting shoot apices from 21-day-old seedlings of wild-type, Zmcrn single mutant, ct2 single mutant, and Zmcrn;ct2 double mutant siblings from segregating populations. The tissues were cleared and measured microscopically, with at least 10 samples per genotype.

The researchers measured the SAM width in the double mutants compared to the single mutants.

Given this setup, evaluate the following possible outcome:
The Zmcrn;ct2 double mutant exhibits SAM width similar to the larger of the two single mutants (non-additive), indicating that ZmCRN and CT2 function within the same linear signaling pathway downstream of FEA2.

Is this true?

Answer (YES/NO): NO